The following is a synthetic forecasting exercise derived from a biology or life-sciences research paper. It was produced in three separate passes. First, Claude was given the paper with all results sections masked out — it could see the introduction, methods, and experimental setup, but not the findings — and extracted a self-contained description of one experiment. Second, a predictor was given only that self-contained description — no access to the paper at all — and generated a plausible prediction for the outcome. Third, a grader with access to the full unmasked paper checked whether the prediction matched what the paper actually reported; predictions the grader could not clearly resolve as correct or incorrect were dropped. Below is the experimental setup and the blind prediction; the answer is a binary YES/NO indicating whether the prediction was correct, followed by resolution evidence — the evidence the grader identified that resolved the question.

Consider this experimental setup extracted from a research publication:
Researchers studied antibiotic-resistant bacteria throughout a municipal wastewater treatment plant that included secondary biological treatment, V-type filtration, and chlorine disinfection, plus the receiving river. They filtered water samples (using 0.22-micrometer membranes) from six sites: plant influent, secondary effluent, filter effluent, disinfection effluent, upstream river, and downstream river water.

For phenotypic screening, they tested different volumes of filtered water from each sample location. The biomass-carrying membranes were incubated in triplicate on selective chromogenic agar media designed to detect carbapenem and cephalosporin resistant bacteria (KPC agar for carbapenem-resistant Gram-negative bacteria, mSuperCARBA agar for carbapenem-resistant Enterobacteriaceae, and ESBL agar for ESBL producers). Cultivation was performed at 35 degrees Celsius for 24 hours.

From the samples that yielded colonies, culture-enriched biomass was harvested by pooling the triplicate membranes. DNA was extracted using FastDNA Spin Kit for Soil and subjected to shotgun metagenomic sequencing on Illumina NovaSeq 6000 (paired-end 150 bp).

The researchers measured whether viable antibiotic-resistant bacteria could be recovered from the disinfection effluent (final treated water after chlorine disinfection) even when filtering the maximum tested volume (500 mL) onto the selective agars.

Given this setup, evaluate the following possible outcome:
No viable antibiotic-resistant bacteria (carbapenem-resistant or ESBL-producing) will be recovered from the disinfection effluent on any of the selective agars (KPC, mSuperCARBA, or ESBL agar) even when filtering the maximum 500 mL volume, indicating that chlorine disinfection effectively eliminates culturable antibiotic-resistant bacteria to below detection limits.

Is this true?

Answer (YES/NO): YES